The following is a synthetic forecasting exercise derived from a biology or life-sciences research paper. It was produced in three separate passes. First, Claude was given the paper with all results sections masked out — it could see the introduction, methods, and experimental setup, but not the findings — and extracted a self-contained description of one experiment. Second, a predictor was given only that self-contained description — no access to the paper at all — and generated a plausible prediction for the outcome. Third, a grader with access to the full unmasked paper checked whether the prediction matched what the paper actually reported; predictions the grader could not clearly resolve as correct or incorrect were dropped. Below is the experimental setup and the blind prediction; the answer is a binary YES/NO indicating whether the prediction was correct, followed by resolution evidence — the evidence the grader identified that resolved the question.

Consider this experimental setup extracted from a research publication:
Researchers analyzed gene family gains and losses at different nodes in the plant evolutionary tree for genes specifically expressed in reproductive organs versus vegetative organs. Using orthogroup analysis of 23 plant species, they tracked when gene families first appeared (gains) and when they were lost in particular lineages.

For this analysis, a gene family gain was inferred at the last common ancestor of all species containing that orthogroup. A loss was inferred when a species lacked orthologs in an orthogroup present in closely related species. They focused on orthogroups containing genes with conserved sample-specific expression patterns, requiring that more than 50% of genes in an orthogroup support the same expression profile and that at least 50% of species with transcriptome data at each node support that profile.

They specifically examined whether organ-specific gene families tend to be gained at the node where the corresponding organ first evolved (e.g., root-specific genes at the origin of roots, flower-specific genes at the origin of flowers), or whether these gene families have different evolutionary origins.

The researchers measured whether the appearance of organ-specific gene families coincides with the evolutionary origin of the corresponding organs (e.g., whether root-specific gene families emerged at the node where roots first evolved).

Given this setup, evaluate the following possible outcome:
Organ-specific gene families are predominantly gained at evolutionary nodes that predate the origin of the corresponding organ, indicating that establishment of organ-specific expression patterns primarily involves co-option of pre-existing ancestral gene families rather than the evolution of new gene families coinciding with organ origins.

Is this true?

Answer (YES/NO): YES